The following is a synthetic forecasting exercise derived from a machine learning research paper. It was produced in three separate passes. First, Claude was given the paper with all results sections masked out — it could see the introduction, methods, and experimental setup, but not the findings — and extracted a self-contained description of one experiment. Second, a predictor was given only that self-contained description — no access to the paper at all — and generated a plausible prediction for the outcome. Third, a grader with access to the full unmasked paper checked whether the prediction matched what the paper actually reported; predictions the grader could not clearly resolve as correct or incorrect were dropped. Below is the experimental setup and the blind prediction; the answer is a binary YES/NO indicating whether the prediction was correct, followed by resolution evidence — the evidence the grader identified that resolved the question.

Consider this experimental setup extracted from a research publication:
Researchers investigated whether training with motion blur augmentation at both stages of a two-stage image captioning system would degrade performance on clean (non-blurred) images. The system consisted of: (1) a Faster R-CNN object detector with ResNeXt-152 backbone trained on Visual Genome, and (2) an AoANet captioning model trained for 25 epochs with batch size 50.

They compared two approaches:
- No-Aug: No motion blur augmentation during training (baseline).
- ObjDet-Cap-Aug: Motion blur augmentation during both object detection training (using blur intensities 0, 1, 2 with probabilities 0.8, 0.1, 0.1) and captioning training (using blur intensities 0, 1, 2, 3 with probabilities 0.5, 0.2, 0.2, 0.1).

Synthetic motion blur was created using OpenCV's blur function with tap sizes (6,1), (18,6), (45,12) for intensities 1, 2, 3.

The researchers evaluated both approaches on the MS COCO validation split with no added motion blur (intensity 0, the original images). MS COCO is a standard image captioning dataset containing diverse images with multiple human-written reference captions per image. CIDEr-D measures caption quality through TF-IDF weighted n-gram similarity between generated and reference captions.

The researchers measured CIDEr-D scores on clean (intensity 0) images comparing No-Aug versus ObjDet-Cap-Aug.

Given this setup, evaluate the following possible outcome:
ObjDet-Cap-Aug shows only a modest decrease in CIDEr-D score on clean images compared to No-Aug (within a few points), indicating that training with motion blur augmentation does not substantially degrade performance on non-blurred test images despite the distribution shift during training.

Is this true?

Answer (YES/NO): NO